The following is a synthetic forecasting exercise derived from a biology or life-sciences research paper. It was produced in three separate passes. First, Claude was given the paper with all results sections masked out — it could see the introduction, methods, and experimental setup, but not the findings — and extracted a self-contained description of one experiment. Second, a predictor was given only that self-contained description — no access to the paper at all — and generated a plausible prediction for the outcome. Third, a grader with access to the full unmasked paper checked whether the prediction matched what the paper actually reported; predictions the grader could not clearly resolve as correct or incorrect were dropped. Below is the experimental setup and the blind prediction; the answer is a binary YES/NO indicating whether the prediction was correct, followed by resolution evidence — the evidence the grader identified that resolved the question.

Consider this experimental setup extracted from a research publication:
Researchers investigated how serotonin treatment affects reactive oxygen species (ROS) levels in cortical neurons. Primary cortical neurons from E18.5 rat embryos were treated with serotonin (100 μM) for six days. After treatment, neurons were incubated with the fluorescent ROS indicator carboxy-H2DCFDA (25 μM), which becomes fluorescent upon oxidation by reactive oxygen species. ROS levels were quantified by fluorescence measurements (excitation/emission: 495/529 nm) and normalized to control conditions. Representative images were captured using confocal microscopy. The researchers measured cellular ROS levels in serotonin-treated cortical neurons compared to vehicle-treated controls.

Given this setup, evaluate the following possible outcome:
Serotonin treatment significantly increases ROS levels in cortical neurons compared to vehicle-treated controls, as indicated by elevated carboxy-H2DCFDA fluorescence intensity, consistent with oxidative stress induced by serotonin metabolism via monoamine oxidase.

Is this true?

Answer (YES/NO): NO